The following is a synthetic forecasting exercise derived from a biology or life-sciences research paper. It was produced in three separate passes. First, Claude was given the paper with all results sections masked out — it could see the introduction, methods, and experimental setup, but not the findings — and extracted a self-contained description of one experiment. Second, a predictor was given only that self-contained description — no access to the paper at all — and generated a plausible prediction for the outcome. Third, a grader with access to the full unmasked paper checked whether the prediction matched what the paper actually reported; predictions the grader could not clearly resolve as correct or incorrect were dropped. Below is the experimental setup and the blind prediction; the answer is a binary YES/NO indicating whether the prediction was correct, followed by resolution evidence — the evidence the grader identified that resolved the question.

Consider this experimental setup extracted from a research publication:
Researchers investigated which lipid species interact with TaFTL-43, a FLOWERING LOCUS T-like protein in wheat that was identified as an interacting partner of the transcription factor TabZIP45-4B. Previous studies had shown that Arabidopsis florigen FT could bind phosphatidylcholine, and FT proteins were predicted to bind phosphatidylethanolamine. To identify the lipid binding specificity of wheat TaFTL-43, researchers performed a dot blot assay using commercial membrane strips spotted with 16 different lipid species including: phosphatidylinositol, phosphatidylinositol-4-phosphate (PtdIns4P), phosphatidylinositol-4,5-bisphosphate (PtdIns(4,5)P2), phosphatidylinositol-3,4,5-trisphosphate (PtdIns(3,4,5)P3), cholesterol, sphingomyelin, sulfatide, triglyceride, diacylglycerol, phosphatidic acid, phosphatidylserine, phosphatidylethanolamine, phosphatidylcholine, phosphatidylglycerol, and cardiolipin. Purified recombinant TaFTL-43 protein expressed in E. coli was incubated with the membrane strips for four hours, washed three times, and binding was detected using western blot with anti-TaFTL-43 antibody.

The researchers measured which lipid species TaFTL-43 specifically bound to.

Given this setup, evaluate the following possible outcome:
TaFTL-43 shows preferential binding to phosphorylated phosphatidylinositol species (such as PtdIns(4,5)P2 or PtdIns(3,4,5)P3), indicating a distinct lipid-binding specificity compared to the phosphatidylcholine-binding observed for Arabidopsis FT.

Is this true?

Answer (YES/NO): YES